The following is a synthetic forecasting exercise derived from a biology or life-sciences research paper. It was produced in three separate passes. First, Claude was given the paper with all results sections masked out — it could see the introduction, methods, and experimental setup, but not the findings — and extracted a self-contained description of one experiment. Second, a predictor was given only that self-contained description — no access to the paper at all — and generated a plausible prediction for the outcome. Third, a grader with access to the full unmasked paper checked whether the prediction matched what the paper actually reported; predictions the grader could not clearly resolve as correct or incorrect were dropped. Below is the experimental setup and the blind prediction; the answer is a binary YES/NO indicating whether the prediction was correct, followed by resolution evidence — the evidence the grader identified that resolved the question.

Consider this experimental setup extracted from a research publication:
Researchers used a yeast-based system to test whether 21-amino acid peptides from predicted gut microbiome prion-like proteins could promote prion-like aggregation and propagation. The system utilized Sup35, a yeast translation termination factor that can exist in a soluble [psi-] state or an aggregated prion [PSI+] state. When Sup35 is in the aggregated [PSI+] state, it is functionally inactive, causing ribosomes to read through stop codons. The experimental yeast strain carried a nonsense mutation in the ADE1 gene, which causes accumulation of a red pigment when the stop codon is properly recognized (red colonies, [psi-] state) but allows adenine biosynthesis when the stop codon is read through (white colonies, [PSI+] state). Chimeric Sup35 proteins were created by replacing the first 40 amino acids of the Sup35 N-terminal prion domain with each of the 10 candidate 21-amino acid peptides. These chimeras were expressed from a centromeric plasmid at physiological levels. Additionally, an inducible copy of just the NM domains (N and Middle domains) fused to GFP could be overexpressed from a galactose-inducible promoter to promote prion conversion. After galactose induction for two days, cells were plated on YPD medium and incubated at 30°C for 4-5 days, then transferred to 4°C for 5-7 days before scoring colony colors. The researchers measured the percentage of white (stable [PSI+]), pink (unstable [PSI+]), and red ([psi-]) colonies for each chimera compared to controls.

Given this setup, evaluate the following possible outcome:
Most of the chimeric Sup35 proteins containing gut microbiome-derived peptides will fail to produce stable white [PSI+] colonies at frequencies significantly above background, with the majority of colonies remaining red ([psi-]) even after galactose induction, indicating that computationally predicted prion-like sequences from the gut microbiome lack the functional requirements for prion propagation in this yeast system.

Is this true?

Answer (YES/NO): NO